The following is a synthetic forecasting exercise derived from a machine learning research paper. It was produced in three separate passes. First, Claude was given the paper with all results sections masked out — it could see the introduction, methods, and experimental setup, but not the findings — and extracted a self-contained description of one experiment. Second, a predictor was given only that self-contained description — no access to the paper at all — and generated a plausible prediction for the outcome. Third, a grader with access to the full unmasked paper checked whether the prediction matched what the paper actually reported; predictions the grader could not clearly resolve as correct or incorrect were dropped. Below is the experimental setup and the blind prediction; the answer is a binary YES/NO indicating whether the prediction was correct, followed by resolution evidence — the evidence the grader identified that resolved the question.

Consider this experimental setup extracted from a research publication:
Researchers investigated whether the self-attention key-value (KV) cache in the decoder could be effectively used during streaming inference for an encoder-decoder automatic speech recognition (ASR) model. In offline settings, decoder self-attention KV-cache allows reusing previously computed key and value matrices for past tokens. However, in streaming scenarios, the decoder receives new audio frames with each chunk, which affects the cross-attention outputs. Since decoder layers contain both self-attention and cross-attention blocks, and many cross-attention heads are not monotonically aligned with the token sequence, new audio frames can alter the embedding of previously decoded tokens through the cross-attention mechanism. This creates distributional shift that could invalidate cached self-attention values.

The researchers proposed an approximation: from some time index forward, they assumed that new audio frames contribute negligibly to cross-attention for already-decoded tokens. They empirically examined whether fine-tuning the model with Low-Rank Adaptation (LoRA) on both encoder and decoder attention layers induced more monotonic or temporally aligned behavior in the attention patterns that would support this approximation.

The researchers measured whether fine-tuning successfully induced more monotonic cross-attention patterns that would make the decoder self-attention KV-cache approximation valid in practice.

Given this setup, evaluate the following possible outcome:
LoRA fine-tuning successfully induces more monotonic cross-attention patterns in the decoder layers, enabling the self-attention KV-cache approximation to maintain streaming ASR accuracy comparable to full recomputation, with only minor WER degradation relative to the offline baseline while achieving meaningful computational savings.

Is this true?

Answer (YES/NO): NO